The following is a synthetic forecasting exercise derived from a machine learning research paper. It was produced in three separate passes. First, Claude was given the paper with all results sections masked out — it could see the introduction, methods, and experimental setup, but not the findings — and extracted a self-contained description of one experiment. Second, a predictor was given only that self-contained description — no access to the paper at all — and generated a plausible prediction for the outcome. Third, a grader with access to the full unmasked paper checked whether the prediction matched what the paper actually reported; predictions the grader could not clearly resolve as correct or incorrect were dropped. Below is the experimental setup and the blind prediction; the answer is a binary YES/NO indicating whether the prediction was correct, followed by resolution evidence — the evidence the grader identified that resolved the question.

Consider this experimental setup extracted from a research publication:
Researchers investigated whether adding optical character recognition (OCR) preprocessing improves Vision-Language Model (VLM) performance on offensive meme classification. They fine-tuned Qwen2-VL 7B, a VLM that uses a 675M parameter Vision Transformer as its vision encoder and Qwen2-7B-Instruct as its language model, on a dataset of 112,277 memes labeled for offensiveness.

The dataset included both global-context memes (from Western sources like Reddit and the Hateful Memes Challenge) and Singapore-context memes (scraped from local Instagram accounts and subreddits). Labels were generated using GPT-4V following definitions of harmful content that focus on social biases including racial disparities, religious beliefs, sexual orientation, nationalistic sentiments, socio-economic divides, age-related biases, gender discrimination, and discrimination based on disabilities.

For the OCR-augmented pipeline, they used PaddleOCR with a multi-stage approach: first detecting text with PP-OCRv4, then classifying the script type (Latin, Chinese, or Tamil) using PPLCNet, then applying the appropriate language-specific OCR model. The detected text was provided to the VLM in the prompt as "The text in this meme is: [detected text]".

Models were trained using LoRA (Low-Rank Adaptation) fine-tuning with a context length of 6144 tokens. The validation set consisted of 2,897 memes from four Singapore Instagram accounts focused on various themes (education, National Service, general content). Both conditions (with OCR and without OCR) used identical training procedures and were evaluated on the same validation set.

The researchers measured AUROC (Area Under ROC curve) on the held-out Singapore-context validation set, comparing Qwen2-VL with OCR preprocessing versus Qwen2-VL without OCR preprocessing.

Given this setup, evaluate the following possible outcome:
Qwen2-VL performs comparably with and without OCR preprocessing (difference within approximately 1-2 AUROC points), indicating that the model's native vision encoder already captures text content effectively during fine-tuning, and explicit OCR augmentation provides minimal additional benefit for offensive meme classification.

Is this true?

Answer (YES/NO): YES